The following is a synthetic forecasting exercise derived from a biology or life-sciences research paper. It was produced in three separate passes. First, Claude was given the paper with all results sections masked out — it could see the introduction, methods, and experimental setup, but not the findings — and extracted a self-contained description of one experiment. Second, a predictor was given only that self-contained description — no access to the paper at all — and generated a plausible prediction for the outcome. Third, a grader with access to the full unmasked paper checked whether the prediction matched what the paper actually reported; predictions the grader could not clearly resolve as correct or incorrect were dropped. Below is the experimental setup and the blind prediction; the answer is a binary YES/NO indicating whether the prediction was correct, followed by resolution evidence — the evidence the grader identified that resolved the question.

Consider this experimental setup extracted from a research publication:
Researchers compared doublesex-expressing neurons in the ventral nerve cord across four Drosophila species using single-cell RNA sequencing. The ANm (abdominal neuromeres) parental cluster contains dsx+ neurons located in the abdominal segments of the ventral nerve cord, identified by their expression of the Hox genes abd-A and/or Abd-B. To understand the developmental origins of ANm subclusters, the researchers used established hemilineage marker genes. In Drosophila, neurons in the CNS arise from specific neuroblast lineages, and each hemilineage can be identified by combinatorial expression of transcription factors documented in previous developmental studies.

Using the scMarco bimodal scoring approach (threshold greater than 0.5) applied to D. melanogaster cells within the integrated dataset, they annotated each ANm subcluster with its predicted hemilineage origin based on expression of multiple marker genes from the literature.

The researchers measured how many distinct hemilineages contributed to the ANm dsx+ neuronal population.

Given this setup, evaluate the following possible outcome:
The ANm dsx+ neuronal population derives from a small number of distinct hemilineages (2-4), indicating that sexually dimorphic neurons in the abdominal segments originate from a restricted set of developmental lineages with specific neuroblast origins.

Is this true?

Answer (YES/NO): NO